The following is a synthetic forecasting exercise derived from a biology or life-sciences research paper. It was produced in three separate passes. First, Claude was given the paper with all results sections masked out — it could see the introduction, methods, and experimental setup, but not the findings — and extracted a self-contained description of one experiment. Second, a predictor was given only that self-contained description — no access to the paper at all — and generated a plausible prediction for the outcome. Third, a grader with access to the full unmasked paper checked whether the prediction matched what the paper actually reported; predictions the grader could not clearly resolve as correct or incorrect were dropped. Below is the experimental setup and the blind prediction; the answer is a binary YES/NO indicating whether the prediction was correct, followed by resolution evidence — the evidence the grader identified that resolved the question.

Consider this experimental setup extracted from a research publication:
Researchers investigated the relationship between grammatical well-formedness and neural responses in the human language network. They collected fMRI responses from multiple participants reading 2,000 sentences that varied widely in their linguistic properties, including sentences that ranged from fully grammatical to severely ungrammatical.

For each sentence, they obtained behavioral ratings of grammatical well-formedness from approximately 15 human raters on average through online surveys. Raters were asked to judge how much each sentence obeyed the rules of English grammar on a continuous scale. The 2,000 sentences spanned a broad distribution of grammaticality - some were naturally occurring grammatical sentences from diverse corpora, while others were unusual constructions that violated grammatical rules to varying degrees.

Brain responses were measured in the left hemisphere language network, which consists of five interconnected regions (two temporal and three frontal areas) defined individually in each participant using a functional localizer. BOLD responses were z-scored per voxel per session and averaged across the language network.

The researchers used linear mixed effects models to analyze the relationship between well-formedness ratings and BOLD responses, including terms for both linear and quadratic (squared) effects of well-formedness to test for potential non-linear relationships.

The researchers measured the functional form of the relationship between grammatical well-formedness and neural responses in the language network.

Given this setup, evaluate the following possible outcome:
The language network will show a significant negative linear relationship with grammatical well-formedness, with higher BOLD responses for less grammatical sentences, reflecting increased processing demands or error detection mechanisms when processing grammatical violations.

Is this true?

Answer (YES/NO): NO